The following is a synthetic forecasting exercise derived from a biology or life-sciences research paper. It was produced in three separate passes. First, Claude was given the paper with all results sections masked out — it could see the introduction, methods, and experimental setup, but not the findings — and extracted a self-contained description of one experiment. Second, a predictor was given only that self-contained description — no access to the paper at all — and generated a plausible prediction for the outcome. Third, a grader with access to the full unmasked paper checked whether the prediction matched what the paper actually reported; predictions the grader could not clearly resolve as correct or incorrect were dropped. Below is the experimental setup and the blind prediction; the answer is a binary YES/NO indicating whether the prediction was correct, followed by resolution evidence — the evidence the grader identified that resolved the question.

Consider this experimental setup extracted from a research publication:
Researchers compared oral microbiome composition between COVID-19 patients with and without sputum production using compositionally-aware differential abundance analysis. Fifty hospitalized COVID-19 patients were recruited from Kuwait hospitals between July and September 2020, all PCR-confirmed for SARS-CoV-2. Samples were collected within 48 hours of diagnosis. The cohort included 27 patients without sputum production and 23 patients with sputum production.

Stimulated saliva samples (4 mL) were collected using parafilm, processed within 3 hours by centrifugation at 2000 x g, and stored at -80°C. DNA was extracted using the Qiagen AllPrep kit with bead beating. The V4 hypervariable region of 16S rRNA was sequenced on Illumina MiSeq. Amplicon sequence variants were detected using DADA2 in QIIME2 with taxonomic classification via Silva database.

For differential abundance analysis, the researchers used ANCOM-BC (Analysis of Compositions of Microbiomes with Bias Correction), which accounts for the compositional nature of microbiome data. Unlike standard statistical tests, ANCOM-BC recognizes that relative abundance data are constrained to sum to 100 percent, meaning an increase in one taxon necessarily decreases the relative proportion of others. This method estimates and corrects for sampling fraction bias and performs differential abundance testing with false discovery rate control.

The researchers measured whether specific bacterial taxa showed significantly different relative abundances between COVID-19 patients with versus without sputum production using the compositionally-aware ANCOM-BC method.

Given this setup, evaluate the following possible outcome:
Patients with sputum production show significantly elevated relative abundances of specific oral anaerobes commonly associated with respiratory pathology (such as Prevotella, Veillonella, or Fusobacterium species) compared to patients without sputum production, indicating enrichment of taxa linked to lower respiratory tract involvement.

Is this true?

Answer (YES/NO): YES